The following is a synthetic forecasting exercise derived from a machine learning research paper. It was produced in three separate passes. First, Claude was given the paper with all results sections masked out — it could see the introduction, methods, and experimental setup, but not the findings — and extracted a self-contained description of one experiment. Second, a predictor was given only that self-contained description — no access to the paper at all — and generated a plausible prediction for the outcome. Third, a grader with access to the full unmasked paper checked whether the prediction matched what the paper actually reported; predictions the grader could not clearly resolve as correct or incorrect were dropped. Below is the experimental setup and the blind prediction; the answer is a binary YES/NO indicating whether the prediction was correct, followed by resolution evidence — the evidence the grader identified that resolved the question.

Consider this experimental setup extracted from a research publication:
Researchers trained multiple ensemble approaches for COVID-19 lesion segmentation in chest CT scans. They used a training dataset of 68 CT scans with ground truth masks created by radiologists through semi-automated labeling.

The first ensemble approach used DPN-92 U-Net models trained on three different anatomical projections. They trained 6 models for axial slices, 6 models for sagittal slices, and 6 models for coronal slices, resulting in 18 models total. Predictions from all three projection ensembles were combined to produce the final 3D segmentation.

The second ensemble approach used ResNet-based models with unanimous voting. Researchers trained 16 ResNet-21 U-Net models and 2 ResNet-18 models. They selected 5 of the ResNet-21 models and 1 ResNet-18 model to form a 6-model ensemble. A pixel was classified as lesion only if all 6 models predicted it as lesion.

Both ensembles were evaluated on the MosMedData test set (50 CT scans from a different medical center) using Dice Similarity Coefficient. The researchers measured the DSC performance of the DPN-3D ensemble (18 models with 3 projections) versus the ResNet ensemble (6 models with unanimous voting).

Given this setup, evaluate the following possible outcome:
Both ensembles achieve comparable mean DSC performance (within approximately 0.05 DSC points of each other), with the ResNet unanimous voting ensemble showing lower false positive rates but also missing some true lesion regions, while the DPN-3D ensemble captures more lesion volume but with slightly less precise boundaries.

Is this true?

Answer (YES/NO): YES